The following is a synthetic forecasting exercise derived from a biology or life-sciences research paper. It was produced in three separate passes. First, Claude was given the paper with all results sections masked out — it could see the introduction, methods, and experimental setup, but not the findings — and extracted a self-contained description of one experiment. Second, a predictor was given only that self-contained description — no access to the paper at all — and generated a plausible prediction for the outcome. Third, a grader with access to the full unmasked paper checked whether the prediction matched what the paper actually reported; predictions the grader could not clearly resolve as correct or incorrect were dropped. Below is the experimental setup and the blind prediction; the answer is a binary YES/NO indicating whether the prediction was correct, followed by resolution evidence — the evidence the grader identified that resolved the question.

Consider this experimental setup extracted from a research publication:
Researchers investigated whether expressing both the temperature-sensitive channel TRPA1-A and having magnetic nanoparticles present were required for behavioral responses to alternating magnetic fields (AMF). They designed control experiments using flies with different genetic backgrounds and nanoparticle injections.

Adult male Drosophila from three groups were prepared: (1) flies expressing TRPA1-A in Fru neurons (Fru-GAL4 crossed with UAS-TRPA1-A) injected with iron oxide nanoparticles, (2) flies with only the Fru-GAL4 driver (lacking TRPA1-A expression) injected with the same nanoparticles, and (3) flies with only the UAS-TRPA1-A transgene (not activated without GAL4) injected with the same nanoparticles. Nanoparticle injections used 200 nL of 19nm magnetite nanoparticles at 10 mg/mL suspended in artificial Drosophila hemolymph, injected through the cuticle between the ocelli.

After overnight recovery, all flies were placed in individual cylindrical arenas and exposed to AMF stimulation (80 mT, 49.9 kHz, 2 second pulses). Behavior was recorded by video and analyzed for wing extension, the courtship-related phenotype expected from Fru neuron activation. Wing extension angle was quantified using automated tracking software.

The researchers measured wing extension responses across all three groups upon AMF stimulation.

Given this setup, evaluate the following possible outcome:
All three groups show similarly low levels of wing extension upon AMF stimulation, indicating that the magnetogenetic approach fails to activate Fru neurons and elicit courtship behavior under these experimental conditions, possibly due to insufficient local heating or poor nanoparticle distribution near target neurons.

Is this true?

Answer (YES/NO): NO